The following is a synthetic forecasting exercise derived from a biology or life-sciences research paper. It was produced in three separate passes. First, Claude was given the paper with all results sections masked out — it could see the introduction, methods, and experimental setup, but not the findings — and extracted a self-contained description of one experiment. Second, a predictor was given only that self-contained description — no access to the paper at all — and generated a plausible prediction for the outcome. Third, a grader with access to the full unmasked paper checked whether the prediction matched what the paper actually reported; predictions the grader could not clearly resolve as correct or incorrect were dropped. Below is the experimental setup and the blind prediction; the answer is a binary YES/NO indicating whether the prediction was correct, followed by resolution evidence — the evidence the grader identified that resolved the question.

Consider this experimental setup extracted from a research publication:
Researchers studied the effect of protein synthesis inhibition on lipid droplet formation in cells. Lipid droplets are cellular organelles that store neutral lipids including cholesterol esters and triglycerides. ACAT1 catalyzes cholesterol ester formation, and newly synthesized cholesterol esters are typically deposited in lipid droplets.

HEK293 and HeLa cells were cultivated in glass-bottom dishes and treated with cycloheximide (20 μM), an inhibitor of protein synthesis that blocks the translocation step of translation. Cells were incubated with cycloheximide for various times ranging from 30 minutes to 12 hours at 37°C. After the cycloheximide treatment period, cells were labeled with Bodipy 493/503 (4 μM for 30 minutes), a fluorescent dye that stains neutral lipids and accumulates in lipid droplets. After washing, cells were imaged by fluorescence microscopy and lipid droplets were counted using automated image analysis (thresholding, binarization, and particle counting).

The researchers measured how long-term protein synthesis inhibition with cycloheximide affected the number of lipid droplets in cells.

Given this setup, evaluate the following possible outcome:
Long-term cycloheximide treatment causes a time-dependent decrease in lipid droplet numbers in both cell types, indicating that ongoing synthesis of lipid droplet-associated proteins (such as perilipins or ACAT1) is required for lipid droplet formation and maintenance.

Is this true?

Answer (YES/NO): NO